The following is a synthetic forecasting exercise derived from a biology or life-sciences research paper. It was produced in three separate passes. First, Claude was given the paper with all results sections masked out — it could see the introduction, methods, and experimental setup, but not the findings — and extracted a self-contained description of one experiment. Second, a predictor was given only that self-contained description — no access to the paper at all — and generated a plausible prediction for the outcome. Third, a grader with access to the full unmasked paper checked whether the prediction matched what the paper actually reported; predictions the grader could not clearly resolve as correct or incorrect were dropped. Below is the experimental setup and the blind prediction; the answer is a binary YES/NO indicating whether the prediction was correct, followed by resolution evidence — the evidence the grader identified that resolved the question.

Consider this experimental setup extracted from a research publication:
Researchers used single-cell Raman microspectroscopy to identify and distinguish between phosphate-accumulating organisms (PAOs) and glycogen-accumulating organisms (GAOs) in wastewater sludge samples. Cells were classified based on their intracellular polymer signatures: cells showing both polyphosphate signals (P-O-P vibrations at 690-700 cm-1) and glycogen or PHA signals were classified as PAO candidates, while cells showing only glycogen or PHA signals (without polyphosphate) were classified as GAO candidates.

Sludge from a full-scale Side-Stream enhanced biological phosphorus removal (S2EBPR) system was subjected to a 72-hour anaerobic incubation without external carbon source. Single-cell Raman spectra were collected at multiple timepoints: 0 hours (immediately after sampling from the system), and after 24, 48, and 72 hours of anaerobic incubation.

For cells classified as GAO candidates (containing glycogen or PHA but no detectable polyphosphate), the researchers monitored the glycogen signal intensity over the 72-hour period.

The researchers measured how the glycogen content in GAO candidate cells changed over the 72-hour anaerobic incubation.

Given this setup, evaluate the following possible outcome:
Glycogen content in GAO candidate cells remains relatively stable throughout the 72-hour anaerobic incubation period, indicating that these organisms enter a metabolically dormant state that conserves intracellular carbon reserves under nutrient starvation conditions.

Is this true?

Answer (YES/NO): NO